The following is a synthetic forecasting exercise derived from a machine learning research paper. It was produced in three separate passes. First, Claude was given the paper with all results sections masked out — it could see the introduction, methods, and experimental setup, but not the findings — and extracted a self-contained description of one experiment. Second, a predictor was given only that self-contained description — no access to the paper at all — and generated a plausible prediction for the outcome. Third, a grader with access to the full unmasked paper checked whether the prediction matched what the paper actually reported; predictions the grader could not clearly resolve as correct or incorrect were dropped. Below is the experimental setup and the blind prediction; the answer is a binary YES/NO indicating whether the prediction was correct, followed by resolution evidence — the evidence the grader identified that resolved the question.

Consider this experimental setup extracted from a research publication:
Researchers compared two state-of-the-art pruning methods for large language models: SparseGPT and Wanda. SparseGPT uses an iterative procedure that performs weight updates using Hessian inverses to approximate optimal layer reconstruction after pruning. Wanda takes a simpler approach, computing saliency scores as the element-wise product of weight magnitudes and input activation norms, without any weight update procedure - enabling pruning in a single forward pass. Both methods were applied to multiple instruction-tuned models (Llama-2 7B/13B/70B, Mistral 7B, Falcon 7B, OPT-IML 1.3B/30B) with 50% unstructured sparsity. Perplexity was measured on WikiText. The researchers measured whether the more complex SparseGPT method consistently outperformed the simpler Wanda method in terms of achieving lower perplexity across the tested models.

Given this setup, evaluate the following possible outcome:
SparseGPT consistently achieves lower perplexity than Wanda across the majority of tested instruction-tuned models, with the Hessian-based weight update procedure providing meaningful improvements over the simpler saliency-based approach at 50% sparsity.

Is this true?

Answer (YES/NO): NO